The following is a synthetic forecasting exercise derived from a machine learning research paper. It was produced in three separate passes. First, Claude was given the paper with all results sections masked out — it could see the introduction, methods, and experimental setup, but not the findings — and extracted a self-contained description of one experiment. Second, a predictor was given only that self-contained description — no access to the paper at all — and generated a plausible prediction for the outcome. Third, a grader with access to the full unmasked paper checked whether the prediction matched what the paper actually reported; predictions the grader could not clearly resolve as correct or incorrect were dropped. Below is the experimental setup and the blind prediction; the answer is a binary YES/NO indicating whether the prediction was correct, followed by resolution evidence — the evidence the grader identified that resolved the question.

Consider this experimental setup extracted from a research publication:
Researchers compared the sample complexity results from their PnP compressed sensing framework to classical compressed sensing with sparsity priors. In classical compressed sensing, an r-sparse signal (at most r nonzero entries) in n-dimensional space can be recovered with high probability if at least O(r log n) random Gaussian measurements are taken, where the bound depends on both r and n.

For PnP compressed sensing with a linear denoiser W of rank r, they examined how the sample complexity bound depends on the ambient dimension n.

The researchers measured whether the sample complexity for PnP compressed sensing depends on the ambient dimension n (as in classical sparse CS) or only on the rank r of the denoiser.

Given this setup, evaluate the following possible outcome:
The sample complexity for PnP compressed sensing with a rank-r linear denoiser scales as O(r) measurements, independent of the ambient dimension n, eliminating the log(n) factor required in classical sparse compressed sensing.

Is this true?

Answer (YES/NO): YES